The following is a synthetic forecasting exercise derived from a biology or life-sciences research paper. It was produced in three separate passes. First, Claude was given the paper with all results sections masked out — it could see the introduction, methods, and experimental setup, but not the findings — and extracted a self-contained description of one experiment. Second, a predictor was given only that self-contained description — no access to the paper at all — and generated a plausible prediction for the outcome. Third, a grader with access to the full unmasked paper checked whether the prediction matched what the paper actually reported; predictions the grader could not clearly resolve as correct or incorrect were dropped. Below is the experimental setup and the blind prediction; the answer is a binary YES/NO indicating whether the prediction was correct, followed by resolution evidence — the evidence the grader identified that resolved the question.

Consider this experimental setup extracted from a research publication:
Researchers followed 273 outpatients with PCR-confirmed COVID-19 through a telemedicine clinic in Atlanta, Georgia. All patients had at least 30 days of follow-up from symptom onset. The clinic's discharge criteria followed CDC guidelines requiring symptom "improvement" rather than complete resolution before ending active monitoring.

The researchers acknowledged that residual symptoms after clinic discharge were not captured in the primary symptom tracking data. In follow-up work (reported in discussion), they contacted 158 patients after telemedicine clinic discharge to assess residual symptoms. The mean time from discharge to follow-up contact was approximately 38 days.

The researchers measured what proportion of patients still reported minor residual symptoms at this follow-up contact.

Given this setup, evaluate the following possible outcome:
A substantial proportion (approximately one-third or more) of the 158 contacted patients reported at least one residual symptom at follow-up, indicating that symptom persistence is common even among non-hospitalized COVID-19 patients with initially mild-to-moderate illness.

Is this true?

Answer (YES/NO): YES